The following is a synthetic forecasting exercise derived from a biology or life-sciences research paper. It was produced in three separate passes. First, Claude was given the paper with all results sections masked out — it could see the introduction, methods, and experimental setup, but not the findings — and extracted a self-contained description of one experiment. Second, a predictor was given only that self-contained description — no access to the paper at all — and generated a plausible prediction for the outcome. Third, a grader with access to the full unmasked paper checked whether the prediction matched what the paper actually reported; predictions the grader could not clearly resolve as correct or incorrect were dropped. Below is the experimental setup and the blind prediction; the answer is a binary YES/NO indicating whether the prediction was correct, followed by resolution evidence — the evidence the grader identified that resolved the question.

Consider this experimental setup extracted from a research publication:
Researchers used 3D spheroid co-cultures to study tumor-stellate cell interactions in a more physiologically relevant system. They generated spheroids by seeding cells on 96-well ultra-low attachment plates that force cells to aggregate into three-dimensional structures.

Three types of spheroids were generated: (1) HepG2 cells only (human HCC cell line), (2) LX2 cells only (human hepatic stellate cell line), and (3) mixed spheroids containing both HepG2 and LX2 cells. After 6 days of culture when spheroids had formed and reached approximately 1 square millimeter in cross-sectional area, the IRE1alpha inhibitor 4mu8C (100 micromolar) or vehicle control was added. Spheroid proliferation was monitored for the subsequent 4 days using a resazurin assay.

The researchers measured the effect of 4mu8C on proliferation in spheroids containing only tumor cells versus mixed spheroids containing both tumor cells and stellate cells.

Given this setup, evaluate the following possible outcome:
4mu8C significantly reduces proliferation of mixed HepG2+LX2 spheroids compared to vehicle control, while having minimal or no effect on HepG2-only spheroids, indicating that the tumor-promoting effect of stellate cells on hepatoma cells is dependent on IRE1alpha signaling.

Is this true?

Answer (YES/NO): YES